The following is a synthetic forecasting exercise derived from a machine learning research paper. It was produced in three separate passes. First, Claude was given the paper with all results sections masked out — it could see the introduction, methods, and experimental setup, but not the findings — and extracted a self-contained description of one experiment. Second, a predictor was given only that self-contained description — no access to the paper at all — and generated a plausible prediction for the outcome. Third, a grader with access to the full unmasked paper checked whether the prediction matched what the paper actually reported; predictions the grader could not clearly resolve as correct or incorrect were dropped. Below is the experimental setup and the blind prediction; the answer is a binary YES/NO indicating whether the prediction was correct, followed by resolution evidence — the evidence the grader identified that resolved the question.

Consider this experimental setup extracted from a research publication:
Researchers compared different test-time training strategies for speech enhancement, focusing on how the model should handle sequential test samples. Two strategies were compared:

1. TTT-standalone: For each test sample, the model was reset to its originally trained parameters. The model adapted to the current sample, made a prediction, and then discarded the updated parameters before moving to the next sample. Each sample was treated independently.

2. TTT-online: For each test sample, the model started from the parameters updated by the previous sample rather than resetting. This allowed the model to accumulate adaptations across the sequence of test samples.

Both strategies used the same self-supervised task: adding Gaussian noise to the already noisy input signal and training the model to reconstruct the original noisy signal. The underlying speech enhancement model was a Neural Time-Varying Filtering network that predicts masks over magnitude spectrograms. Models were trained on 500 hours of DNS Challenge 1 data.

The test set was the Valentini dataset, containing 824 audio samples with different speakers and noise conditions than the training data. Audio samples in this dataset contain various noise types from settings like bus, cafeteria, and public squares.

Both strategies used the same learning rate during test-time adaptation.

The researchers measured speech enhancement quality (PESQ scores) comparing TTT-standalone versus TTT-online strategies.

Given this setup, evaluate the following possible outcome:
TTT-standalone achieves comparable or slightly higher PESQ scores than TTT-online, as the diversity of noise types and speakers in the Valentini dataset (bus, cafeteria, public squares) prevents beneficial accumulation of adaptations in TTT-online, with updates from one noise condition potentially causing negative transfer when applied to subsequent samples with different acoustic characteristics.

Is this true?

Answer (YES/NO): YES